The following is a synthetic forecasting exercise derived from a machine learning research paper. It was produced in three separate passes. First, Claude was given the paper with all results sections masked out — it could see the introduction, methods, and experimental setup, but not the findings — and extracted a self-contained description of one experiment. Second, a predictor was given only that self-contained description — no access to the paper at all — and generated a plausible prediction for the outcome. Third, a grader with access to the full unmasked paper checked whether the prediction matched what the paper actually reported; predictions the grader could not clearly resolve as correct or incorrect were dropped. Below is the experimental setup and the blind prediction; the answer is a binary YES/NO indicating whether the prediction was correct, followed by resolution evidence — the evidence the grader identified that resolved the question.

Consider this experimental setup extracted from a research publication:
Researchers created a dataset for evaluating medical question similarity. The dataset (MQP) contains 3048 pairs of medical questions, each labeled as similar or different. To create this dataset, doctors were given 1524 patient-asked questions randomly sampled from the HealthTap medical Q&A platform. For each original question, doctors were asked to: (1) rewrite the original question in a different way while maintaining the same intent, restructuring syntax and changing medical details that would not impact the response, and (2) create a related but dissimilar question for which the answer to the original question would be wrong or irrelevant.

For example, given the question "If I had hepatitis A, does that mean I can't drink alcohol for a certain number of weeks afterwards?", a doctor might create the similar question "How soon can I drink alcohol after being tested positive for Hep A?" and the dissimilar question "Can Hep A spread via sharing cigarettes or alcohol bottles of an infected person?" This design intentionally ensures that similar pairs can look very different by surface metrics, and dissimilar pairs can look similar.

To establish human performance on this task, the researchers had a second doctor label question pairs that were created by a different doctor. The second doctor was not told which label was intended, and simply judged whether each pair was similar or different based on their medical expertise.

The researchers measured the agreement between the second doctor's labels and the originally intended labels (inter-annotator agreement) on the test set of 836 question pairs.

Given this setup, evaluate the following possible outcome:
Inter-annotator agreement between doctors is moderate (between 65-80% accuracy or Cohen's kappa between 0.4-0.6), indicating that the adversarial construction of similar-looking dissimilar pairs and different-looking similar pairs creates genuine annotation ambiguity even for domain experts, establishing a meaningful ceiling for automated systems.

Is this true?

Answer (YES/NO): NO